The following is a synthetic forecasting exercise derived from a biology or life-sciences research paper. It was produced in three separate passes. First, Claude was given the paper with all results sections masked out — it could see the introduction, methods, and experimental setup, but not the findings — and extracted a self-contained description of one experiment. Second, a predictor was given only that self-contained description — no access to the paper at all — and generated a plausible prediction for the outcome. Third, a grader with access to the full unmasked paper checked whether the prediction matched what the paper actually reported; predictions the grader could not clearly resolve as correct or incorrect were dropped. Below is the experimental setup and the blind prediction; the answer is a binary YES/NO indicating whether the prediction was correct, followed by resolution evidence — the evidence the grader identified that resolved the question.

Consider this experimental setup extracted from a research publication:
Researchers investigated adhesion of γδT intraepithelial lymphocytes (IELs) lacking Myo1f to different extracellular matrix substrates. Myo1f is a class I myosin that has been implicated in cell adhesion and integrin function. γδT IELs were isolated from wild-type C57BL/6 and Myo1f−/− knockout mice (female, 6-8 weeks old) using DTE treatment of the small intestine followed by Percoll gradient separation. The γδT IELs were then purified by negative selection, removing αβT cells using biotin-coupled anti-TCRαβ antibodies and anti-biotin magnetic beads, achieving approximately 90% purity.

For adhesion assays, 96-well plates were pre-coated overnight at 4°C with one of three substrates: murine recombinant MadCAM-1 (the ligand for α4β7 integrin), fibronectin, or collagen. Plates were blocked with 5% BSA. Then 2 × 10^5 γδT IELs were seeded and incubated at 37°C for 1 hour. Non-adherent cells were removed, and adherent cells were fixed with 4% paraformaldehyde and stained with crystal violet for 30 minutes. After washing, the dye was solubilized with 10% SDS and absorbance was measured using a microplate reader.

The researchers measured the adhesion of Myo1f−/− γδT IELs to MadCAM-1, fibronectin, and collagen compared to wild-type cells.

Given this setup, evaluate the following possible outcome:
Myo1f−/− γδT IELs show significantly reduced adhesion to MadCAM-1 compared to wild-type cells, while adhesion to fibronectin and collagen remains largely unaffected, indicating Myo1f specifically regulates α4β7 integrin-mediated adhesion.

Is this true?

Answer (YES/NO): NO